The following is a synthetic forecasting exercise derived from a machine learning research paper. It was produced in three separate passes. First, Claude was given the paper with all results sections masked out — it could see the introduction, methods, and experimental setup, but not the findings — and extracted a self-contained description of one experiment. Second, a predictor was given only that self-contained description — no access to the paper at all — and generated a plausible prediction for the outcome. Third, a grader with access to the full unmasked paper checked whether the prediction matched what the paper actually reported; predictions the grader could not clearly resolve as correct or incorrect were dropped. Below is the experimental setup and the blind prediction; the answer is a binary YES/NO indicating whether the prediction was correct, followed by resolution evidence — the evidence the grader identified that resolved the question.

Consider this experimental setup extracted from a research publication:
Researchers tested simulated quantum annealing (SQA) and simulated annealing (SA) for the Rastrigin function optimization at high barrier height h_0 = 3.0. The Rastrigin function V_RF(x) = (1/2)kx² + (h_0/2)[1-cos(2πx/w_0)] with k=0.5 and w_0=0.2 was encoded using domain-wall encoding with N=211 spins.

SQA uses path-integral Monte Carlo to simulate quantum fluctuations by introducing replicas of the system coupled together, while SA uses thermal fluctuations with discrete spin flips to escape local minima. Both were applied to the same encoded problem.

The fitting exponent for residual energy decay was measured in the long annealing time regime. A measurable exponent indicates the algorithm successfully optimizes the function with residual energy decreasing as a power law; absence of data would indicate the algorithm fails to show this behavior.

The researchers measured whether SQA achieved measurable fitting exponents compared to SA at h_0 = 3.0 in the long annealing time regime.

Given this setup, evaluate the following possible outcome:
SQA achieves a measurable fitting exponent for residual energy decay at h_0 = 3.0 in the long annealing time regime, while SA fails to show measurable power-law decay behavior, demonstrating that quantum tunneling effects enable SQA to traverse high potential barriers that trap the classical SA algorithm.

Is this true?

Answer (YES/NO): YES